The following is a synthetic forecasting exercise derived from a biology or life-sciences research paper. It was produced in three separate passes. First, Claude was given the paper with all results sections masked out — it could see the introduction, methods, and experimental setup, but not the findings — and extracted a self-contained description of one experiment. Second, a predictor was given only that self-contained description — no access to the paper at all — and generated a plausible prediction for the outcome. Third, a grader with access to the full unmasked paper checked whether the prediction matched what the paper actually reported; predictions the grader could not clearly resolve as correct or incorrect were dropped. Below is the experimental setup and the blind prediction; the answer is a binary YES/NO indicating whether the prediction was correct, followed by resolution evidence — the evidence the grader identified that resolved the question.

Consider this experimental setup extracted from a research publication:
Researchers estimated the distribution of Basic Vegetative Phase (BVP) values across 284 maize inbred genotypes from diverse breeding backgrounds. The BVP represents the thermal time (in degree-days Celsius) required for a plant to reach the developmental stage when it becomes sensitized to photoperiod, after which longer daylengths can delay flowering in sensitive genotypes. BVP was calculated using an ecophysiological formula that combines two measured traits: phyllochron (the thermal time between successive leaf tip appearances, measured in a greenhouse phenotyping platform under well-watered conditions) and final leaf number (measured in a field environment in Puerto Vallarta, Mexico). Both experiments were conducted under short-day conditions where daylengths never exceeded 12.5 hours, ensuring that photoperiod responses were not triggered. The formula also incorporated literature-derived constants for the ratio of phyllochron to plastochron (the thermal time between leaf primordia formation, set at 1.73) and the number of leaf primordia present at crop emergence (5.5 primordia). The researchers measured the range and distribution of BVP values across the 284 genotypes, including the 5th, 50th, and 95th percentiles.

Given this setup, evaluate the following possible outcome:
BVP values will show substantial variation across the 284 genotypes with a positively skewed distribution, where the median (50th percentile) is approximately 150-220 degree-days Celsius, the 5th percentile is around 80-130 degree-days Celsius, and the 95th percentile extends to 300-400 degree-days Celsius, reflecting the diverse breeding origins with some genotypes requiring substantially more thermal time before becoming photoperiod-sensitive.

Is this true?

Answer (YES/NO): NO